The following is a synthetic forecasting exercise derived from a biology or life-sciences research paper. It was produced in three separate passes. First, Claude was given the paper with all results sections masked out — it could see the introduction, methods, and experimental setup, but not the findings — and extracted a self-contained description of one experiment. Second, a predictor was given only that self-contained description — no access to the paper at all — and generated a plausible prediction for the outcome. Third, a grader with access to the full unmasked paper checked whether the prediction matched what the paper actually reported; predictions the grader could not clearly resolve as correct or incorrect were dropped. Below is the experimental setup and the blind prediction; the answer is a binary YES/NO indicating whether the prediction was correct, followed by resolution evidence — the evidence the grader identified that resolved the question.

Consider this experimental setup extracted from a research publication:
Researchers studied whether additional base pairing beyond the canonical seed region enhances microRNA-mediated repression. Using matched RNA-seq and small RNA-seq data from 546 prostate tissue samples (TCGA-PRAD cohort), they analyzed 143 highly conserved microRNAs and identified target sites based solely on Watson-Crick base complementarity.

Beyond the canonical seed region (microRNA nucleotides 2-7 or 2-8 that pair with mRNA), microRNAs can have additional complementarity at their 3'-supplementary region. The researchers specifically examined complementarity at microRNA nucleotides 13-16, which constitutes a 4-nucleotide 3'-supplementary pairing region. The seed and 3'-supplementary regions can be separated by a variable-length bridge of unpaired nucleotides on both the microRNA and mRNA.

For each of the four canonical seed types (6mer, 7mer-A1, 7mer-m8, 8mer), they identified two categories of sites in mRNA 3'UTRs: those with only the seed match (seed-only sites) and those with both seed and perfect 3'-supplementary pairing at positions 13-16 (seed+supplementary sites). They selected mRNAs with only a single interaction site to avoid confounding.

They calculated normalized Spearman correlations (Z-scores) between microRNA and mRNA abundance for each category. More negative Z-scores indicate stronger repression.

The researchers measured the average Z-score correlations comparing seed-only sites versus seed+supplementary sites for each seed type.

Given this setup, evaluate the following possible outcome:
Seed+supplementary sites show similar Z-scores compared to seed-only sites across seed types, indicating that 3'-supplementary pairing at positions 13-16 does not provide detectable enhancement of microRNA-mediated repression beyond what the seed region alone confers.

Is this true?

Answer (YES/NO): NO